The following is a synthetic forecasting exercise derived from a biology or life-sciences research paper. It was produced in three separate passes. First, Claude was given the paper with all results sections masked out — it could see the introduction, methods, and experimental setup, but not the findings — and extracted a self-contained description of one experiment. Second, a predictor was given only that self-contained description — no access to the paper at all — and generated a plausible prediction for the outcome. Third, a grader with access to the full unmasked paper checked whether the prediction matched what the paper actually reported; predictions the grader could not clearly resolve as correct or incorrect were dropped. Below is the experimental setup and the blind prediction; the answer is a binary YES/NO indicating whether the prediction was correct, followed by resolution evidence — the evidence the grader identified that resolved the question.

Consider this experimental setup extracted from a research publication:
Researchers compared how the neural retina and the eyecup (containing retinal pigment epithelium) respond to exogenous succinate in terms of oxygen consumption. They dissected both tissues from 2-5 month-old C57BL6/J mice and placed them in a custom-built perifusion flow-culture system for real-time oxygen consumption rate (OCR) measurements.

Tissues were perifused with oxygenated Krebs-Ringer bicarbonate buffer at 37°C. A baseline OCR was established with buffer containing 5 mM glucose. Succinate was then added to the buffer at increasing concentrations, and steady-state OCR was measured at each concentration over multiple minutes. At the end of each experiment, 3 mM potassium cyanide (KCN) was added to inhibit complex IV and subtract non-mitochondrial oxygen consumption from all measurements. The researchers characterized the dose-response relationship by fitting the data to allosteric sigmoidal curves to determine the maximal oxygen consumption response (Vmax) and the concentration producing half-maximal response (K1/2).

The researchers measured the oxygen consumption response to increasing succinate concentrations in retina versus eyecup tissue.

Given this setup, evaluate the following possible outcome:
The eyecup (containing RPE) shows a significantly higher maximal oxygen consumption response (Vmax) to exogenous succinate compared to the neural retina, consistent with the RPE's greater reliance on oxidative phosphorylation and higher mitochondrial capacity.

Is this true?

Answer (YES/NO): YES